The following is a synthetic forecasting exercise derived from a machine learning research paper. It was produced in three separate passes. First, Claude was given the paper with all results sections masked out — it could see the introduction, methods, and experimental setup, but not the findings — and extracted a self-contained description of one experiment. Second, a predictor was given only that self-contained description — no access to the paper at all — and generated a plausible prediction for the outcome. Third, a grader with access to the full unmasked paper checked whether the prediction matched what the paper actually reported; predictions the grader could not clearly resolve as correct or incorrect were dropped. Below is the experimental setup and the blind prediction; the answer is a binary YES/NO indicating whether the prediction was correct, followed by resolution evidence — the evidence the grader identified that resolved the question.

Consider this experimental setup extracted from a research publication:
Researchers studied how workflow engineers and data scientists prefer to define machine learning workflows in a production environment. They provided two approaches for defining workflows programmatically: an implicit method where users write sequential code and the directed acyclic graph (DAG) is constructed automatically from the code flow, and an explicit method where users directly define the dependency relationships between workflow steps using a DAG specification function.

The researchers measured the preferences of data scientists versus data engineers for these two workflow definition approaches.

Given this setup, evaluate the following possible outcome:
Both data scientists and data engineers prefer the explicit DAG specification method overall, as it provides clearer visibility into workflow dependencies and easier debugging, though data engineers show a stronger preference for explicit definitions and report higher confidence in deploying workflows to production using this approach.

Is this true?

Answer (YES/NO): NO